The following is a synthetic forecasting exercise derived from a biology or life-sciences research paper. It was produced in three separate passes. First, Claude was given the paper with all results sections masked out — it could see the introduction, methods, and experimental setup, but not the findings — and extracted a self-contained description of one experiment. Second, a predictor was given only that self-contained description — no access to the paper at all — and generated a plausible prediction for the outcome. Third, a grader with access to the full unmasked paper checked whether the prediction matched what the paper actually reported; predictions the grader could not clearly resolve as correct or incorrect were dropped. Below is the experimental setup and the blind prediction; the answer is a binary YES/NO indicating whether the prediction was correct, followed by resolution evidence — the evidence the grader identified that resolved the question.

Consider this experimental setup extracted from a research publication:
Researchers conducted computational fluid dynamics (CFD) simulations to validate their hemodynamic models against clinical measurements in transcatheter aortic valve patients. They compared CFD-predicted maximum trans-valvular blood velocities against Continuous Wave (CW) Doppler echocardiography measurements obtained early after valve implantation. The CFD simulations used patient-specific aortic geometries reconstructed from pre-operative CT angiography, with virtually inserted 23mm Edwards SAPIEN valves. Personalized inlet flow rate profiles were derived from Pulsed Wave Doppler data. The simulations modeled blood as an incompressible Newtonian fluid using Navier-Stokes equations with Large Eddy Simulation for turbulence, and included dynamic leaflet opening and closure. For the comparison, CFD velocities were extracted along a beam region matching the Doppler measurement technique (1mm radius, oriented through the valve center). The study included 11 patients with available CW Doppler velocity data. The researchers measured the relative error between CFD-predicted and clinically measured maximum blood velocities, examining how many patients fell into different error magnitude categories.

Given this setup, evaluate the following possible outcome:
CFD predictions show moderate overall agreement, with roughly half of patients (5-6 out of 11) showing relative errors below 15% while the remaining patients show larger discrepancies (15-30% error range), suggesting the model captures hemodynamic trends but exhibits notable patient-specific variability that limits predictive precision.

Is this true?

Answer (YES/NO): NO